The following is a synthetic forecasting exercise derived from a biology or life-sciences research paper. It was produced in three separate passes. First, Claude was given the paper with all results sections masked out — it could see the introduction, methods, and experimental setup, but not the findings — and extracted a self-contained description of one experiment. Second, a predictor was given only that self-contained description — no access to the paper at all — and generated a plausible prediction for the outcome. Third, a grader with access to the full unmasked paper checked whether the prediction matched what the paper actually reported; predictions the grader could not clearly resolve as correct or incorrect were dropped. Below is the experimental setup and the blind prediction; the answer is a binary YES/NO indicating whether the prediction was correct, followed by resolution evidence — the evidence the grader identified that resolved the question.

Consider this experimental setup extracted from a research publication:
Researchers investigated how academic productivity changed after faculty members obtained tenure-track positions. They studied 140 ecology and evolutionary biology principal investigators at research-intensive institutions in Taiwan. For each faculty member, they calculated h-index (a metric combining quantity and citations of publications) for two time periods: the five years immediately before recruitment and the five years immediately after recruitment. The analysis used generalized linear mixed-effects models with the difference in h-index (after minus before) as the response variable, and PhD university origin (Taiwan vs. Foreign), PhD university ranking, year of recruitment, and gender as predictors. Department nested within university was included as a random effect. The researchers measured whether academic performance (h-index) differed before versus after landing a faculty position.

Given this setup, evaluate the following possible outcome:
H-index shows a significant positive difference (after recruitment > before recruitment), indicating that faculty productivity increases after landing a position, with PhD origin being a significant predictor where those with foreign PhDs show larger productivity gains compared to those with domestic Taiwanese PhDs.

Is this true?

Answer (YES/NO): NO